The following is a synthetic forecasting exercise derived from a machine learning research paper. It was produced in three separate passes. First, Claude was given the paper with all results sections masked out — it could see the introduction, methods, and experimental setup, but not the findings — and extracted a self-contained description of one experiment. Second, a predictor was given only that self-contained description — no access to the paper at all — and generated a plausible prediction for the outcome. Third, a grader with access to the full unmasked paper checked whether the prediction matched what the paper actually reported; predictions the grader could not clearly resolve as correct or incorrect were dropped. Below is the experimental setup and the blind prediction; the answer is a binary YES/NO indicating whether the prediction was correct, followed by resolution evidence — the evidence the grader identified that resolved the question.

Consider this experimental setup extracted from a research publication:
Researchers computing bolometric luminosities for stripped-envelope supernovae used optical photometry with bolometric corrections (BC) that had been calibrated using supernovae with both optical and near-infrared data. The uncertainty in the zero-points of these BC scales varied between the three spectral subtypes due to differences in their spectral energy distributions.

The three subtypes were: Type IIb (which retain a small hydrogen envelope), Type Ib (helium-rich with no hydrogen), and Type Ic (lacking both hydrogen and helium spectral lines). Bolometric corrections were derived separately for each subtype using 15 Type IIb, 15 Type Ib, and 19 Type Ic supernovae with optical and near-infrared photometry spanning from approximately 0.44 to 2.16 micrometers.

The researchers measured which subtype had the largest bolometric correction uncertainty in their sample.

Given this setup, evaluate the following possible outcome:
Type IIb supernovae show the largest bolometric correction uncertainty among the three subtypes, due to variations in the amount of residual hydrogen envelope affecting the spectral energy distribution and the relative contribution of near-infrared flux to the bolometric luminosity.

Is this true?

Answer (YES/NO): NO